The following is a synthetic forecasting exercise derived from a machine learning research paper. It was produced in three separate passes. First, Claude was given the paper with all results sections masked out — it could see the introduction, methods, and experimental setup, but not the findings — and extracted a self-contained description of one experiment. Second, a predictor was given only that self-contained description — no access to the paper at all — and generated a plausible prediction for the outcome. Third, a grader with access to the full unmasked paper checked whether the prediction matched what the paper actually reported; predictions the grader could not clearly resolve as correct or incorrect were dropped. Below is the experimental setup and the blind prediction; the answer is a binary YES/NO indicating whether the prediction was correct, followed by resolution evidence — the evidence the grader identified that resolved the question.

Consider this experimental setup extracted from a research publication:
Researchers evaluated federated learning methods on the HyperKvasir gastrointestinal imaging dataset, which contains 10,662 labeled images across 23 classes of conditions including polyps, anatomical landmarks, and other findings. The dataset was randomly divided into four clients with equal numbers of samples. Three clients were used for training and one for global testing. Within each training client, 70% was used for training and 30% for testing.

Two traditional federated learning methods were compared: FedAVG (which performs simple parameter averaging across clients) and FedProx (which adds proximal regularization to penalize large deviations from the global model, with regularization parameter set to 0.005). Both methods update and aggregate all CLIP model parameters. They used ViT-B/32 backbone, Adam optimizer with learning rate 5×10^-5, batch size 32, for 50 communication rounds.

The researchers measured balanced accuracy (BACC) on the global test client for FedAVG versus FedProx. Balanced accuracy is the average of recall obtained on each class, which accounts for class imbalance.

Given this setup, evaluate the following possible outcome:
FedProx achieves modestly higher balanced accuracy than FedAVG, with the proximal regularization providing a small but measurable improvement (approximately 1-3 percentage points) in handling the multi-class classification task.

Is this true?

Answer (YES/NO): NO